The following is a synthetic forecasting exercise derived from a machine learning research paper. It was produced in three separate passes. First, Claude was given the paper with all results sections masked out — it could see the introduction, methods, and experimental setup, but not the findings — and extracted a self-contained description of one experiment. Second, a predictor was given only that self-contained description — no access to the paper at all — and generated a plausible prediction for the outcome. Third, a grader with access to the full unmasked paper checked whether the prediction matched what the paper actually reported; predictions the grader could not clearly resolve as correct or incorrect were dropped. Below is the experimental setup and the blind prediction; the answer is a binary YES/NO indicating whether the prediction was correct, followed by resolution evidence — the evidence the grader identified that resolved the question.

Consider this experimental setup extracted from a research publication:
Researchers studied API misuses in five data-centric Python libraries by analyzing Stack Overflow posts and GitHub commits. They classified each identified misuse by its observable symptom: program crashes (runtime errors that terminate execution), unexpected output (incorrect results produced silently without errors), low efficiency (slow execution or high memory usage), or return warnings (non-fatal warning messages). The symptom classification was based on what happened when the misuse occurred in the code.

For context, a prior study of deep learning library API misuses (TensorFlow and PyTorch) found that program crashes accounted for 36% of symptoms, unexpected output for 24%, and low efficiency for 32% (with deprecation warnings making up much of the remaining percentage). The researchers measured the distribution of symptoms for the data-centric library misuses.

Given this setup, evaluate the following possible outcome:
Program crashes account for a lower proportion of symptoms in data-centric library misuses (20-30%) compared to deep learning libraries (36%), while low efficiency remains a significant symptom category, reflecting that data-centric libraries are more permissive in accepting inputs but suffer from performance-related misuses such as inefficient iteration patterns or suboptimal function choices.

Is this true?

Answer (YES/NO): NO